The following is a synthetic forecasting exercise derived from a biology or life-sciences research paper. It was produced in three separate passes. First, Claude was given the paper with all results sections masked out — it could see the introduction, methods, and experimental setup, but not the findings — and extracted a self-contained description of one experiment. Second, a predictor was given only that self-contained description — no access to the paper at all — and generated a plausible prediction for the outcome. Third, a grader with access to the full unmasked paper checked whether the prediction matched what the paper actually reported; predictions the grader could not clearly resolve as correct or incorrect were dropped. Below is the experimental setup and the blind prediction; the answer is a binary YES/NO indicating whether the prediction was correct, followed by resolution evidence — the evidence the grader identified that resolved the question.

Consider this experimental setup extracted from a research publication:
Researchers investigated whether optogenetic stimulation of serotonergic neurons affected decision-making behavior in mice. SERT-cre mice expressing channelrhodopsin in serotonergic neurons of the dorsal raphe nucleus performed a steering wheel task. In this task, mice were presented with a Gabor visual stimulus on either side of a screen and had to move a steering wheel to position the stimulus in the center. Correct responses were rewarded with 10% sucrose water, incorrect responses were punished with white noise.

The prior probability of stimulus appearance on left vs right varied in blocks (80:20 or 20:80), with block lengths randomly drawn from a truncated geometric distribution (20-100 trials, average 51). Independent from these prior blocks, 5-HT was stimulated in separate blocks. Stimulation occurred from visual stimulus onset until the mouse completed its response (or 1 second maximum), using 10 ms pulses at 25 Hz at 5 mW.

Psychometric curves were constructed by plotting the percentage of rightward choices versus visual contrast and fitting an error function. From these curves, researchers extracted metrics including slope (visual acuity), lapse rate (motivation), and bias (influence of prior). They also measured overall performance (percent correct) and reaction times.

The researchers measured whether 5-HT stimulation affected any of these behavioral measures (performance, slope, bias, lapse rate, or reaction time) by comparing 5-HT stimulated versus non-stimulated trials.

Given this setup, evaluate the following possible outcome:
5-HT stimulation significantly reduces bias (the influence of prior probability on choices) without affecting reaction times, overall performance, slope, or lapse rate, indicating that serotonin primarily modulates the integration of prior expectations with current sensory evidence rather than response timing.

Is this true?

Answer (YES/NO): NO